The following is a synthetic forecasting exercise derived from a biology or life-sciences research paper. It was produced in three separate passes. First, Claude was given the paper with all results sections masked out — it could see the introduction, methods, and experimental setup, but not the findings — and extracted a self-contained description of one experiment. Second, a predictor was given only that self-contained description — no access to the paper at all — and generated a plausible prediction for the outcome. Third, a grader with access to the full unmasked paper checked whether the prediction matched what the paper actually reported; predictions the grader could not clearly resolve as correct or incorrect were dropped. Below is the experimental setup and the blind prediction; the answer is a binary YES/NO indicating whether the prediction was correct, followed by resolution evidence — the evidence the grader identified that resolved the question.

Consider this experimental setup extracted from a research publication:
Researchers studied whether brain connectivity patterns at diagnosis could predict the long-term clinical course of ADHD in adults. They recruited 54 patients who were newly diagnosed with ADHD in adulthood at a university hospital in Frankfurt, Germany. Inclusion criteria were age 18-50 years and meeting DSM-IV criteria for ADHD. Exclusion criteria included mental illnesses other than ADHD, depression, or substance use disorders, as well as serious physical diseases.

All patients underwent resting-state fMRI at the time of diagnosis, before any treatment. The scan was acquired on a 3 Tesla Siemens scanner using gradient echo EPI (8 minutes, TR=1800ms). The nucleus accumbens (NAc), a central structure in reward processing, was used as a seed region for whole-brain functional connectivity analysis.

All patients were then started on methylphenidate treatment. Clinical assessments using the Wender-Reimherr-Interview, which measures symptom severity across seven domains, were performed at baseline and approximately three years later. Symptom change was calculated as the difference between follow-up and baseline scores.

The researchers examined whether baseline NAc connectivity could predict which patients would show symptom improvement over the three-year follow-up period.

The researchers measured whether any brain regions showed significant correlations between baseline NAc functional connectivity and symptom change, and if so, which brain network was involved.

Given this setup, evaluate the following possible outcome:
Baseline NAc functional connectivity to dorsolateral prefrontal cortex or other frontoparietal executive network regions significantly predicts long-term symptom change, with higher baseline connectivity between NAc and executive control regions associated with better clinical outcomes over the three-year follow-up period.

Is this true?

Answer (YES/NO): NO